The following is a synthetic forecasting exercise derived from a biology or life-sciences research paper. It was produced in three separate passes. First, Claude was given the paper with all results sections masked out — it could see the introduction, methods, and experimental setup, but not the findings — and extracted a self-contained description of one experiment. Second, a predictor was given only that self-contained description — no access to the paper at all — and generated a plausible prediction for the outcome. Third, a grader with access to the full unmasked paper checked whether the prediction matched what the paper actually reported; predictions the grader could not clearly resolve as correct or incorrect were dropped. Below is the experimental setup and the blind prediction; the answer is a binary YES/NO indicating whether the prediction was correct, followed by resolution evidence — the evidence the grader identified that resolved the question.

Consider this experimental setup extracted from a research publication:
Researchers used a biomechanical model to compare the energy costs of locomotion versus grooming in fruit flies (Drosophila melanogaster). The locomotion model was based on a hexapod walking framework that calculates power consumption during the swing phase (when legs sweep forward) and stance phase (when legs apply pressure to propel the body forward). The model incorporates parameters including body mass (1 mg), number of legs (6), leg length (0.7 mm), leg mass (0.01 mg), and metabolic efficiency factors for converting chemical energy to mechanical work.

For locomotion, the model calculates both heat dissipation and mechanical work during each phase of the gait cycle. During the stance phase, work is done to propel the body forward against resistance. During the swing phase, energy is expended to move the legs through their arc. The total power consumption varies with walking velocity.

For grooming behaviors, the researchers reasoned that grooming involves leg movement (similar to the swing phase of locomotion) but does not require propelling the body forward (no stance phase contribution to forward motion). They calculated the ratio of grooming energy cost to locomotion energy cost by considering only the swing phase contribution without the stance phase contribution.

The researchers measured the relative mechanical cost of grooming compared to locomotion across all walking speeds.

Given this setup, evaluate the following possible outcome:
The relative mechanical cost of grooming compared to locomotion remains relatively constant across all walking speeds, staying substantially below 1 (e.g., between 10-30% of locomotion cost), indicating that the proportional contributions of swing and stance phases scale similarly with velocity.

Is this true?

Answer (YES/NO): NO